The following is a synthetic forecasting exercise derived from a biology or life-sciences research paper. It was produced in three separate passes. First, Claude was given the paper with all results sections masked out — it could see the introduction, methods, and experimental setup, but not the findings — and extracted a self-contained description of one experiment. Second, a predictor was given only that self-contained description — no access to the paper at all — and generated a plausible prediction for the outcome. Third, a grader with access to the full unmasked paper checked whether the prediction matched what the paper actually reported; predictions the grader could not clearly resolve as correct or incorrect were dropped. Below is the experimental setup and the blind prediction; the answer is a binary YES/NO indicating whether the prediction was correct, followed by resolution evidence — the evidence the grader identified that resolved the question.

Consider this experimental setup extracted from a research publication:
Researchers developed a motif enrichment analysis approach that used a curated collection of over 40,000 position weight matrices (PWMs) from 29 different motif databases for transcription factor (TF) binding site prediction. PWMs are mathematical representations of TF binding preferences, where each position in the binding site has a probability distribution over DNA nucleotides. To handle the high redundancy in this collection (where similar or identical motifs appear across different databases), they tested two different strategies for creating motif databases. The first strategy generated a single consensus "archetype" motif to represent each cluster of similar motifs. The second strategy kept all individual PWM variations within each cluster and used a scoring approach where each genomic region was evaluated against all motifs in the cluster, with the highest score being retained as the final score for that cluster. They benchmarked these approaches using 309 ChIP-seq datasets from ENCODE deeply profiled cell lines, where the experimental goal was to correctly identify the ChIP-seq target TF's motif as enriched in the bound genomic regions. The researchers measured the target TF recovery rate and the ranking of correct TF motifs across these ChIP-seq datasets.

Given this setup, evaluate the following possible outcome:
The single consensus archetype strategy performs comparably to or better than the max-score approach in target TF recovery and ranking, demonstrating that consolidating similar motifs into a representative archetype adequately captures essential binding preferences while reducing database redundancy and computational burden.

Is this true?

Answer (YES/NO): NO